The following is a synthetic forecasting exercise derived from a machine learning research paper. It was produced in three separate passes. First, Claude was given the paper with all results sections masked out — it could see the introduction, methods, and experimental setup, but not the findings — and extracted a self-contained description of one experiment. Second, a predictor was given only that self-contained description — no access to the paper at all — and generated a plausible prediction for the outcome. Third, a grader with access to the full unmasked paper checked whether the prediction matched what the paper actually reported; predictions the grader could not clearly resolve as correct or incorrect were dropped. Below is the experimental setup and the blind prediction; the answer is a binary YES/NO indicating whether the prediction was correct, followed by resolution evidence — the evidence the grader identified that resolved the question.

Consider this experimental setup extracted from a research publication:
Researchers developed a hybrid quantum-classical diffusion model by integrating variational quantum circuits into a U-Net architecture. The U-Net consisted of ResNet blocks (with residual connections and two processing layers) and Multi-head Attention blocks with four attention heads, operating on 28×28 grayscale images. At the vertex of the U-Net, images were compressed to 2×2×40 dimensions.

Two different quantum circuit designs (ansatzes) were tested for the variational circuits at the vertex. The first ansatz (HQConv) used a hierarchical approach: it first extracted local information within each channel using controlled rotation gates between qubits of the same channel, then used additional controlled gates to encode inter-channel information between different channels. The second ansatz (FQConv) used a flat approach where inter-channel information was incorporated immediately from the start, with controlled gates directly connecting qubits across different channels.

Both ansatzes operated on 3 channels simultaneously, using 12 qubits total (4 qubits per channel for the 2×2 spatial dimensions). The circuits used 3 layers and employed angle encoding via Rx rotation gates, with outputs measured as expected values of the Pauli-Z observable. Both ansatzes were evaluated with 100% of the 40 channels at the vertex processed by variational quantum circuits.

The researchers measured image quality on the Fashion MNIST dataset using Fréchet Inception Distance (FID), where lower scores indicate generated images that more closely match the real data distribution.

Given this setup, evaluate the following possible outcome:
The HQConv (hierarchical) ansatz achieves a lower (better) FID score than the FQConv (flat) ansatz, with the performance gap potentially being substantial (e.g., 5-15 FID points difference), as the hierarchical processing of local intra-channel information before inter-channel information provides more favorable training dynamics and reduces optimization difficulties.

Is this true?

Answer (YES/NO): NO